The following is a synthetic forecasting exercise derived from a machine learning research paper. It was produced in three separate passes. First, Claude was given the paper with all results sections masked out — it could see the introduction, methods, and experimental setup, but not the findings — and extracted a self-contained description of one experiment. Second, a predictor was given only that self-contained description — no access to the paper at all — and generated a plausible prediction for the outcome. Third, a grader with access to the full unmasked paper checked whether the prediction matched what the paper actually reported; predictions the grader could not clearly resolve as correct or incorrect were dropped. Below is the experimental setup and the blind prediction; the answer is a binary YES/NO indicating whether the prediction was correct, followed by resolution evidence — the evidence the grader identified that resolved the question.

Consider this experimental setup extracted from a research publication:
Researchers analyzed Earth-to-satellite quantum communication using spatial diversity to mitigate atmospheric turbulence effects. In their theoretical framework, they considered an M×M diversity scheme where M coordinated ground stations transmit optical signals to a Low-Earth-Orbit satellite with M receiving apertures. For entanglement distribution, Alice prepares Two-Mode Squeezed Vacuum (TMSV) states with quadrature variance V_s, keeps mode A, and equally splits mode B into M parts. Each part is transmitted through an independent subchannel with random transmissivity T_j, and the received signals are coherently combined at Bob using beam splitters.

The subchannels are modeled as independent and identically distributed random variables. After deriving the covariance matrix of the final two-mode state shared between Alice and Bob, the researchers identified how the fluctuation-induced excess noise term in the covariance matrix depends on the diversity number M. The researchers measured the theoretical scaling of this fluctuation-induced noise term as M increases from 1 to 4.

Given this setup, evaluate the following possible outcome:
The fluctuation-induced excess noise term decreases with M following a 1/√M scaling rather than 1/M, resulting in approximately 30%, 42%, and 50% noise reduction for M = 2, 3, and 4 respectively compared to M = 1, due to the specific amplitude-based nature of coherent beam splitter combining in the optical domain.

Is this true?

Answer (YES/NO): NO